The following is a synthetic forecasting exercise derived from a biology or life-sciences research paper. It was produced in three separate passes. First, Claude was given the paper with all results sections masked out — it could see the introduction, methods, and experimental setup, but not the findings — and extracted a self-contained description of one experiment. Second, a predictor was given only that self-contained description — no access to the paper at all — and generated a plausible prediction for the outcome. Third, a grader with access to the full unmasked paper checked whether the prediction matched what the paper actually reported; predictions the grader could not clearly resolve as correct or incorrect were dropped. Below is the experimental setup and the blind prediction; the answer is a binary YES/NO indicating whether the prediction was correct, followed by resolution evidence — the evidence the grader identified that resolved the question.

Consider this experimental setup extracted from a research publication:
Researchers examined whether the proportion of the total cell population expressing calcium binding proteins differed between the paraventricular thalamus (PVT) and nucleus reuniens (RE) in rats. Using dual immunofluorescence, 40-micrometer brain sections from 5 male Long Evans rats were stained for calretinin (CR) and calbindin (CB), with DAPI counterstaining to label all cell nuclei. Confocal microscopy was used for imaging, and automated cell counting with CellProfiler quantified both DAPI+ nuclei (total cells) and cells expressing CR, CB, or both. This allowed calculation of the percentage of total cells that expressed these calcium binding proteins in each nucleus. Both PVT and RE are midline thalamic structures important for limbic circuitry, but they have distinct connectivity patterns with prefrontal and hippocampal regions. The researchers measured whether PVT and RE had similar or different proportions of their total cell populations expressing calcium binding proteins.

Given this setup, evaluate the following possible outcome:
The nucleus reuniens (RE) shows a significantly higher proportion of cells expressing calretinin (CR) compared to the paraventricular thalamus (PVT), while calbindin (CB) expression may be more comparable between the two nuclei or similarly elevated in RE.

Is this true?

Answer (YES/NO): NO